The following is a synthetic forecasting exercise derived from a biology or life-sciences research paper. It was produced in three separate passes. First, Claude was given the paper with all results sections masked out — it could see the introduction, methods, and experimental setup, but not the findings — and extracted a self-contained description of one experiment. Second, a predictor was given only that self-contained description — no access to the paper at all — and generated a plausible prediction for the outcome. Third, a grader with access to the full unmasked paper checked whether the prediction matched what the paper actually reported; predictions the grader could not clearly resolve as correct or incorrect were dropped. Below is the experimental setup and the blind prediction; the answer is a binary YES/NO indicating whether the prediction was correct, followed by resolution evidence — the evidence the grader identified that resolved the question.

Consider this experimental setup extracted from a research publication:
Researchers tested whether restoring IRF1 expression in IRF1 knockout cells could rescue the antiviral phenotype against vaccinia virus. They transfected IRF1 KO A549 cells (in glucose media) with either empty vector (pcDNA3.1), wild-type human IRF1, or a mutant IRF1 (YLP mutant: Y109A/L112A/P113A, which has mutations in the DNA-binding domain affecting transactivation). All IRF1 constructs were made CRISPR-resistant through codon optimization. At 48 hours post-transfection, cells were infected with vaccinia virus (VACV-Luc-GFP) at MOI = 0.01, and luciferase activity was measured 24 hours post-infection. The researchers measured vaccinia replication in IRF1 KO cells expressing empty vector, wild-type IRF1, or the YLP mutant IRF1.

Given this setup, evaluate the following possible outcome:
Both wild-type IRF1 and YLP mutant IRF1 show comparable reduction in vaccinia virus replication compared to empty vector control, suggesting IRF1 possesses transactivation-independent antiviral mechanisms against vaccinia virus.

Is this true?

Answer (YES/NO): YES